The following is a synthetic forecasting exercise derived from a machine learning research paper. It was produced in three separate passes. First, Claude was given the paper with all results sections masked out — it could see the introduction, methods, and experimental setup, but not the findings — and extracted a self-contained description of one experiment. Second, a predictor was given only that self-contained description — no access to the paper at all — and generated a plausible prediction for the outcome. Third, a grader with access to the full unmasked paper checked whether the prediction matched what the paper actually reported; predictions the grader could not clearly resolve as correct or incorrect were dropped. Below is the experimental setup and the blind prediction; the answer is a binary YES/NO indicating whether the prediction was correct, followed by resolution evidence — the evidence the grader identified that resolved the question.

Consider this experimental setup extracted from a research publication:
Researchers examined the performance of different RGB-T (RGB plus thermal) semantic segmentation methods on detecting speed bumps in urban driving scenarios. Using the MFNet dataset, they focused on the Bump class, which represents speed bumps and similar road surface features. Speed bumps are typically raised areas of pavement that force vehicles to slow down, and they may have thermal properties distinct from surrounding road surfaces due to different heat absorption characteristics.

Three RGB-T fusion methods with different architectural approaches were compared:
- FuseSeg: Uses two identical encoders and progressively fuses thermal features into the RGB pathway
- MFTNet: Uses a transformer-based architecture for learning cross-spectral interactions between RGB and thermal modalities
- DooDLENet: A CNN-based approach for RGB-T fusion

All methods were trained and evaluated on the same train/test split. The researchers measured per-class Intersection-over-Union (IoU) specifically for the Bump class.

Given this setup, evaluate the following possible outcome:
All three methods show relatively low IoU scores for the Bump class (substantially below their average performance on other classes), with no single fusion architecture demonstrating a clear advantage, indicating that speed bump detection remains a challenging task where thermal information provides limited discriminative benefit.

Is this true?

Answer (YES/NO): NO